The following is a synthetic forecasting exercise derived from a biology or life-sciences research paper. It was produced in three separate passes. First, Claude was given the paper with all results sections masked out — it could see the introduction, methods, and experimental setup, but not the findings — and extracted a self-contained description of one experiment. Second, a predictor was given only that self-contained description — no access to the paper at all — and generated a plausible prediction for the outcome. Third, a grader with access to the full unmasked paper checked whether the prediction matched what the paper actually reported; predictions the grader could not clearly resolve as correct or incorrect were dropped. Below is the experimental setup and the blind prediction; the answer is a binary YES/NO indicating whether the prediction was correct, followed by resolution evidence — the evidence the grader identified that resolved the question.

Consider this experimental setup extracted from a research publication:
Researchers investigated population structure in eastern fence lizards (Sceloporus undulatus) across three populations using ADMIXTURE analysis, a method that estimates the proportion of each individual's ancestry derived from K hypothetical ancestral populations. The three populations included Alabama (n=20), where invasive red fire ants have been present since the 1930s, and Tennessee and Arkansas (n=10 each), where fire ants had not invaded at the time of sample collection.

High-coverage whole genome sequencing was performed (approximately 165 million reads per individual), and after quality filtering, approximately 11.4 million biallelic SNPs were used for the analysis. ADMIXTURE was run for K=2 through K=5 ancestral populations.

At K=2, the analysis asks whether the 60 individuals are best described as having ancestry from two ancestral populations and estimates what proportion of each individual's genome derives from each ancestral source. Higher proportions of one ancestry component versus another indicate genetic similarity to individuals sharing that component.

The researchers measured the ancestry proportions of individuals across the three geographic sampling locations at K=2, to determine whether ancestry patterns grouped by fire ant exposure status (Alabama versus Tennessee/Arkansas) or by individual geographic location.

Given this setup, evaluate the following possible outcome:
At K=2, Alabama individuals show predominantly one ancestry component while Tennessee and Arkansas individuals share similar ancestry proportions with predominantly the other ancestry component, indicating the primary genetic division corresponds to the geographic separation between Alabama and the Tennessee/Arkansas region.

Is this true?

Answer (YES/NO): NO